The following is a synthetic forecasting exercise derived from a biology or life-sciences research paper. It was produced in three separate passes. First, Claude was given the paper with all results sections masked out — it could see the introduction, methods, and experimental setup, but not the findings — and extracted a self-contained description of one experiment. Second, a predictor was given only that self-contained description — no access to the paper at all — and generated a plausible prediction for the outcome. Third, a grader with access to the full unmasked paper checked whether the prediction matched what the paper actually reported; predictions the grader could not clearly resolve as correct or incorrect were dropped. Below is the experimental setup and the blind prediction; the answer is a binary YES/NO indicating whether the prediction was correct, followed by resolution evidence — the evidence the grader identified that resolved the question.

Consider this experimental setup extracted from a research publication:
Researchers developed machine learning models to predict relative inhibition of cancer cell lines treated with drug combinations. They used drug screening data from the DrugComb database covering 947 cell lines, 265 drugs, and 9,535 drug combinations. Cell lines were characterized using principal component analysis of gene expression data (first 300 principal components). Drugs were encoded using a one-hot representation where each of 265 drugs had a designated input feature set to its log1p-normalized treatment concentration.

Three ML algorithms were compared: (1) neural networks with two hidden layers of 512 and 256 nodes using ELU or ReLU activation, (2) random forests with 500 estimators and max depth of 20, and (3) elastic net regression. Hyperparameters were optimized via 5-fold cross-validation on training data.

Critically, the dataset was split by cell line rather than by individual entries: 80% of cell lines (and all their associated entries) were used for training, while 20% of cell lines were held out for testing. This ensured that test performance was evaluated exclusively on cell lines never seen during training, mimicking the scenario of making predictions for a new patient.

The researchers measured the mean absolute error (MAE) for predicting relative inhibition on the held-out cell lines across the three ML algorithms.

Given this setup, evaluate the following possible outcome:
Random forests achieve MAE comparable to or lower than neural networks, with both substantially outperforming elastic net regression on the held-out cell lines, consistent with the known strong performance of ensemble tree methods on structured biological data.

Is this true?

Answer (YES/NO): YES